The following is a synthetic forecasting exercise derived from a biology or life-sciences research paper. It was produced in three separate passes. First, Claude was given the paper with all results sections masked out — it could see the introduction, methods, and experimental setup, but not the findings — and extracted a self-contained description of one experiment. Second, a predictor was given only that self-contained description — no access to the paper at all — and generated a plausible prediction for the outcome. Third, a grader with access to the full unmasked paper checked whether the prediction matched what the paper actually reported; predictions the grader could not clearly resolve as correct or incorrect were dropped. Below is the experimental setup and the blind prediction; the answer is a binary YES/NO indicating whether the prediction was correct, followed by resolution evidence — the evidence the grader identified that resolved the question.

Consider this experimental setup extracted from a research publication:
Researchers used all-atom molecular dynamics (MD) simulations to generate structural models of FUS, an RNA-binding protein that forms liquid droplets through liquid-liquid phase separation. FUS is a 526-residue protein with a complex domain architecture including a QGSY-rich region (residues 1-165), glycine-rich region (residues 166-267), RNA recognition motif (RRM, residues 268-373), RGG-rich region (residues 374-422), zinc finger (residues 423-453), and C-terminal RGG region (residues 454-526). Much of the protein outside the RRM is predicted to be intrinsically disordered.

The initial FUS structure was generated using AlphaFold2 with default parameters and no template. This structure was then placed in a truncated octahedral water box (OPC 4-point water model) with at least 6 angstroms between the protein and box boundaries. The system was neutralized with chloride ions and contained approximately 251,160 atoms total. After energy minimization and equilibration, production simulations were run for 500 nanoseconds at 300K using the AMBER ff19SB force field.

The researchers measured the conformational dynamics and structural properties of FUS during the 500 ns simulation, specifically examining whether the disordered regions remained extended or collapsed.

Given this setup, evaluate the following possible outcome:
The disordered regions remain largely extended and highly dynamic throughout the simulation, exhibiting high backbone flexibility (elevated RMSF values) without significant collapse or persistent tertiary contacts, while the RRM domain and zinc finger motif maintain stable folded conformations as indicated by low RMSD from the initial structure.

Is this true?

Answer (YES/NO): NO